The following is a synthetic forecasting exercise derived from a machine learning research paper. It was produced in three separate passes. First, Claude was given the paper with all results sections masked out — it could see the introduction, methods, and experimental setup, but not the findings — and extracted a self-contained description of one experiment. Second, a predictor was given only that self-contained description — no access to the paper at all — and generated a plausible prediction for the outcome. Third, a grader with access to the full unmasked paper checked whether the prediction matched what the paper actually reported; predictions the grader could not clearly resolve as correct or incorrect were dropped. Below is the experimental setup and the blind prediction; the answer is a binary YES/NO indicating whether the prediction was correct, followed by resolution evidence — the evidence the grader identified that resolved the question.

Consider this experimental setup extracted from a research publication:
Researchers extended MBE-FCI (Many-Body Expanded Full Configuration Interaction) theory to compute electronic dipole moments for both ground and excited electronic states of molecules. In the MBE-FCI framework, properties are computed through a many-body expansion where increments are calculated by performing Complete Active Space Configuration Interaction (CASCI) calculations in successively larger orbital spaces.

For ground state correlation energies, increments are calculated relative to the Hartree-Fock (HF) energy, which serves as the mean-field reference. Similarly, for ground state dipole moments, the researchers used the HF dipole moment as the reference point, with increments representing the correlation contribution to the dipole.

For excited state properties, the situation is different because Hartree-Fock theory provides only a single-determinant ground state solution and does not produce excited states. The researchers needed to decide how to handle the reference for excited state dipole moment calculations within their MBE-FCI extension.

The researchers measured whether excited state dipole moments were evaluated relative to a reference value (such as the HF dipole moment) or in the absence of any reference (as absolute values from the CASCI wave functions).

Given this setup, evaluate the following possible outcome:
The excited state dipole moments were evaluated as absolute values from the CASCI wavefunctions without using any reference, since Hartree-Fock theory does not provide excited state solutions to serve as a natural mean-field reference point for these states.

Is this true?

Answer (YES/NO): YES